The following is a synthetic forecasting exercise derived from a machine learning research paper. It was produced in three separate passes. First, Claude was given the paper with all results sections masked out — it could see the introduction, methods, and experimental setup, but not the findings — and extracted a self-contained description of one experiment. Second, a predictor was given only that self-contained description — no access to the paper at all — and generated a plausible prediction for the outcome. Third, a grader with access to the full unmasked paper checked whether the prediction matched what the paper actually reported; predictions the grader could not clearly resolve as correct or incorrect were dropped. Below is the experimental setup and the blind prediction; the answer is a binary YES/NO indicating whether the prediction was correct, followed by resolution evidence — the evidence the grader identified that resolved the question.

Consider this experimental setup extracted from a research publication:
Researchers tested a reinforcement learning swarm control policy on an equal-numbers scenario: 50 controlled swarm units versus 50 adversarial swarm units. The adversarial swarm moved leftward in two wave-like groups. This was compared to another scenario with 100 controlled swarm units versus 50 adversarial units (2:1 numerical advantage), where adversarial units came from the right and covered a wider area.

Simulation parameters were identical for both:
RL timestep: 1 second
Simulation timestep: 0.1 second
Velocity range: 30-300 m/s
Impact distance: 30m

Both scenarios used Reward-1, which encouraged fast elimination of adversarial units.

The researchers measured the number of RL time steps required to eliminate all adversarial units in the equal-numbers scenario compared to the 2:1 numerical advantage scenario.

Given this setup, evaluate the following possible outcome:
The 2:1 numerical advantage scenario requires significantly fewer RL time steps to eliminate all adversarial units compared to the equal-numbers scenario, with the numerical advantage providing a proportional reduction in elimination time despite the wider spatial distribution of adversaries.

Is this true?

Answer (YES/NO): NO